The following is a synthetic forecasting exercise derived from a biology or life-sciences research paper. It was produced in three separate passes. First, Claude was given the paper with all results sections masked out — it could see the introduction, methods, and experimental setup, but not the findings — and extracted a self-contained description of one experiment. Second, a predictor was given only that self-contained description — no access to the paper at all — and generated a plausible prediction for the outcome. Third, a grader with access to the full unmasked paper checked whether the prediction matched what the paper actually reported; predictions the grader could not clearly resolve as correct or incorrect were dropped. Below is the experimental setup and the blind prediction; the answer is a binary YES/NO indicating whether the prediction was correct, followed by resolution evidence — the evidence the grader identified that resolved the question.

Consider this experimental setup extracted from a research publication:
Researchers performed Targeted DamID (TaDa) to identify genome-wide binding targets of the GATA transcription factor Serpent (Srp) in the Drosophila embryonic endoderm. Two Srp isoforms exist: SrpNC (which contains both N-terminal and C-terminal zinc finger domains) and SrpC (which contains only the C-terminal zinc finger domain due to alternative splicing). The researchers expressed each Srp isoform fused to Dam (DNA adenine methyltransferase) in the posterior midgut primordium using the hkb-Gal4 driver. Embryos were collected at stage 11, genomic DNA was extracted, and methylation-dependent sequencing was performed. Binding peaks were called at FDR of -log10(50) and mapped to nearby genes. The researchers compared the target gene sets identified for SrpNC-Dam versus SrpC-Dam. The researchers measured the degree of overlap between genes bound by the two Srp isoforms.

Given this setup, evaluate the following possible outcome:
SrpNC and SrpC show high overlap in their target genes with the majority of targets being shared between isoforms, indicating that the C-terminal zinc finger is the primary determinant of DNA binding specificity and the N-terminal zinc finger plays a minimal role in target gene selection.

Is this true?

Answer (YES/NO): NO